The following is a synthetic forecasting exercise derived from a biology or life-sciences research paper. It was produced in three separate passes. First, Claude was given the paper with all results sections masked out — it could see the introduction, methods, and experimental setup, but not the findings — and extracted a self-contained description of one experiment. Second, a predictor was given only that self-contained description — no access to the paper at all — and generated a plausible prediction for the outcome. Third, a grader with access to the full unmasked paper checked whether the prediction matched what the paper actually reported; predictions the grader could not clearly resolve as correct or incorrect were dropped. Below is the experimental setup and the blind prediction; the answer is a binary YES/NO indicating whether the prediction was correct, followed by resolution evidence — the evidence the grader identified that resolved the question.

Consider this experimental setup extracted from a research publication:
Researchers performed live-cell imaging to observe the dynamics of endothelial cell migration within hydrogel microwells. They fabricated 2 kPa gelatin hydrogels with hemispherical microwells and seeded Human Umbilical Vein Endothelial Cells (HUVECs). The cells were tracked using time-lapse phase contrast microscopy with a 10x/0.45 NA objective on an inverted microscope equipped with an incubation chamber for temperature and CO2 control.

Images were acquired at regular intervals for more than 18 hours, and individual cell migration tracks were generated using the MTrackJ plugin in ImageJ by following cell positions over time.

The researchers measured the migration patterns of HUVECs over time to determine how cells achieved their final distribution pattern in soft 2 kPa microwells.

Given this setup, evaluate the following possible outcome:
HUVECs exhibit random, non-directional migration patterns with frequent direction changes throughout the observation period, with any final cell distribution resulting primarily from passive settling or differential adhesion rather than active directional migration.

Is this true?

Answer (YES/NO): NO